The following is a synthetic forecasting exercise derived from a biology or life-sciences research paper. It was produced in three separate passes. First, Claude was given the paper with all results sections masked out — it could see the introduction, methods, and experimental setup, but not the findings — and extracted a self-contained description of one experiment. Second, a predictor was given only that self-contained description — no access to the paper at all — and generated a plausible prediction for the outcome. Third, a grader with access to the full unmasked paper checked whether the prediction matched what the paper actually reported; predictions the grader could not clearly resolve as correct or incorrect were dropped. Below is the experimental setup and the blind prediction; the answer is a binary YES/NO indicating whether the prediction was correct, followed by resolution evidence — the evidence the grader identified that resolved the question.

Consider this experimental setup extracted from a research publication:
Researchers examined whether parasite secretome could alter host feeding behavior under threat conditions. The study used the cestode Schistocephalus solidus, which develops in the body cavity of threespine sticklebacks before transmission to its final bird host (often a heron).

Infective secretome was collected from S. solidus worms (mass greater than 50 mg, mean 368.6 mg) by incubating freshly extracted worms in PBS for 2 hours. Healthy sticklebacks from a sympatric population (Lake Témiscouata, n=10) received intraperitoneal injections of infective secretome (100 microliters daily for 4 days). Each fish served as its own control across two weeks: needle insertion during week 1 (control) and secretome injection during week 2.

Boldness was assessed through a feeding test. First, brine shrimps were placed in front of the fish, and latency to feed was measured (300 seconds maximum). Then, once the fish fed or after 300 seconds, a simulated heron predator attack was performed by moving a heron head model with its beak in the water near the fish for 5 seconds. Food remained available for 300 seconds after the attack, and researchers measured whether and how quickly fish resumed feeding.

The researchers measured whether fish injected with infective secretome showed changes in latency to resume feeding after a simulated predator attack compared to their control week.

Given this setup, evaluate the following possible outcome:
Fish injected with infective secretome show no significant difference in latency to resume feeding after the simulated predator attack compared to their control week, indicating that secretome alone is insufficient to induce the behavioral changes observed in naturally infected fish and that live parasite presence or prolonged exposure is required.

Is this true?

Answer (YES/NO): YES